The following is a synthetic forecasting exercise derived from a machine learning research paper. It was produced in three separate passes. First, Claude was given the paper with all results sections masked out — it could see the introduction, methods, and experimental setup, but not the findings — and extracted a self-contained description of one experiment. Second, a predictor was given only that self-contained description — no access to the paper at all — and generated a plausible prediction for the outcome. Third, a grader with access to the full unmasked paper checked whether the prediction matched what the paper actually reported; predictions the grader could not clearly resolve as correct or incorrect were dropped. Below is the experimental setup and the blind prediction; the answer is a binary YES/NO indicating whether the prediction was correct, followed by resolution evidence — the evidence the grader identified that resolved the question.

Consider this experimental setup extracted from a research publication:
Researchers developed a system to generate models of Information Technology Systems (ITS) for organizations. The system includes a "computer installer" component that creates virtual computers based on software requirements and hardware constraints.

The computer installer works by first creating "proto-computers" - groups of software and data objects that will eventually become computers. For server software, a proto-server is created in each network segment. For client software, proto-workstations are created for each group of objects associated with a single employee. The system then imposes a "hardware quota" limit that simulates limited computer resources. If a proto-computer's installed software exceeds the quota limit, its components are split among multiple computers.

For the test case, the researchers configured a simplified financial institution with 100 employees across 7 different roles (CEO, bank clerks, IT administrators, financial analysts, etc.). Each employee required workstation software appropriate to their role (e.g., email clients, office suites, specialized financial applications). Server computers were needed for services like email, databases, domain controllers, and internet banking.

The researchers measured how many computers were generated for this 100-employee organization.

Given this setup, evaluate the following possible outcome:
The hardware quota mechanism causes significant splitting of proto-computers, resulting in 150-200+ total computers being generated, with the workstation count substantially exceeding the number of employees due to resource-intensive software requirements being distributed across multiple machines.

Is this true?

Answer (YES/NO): YES